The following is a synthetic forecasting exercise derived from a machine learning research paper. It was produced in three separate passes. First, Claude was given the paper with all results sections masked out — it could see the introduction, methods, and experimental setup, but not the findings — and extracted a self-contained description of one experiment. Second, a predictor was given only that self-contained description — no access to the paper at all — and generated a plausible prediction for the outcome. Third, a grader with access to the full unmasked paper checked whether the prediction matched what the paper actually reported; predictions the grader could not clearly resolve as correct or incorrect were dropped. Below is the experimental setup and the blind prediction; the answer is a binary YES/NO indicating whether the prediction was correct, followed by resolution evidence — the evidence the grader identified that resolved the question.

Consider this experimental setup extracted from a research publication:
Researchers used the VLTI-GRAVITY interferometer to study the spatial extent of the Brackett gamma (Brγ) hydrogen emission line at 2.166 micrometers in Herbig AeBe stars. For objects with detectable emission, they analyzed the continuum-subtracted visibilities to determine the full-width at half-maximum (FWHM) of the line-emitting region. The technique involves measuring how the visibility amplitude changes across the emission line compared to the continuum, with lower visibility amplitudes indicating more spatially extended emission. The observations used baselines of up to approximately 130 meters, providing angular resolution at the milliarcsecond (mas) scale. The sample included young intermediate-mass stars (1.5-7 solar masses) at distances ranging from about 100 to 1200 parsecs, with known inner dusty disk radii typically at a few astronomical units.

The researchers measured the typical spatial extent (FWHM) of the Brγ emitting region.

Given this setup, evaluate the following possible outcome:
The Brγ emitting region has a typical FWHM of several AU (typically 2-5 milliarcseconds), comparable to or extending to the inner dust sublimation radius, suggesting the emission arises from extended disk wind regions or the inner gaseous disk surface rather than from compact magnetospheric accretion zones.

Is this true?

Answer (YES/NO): NO